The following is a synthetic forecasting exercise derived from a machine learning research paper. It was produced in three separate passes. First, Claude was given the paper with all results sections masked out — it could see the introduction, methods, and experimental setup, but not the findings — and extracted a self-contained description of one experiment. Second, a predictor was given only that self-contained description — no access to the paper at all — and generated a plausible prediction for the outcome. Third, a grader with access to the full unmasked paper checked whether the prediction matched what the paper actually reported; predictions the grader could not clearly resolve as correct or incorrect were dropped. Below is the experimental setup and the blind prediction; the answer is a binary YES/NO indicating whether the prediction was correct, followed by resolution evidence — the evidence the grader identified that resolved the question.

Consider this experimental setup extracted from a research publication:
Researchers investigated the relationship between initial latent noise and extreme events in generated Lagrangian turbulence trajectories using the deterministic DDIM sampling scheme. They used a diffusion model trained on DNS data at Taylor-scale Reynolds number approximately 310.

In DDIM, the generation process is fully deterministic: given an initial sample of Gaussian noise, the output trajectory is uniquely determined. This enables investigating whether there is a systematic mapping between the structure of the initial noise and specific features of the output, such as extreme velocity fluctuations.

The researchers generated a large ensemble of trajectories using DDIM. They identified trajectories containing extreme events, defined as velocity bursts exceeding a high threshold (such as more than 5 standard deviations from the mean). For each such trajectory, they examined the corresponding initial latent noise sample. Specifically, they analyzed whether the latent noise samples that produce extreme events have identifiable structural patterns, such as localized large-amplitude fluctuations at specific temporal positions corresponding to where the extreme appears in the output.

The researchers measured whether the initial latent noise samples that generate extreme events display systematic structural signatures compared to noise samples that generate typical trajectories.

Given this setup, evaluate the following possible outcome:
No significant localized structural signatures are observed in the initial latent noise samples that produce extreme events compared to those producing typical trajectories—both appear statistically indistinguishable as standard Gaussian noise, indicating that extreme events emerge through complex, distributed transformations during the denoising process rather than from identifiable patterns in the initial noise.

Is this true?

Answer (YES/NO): NO